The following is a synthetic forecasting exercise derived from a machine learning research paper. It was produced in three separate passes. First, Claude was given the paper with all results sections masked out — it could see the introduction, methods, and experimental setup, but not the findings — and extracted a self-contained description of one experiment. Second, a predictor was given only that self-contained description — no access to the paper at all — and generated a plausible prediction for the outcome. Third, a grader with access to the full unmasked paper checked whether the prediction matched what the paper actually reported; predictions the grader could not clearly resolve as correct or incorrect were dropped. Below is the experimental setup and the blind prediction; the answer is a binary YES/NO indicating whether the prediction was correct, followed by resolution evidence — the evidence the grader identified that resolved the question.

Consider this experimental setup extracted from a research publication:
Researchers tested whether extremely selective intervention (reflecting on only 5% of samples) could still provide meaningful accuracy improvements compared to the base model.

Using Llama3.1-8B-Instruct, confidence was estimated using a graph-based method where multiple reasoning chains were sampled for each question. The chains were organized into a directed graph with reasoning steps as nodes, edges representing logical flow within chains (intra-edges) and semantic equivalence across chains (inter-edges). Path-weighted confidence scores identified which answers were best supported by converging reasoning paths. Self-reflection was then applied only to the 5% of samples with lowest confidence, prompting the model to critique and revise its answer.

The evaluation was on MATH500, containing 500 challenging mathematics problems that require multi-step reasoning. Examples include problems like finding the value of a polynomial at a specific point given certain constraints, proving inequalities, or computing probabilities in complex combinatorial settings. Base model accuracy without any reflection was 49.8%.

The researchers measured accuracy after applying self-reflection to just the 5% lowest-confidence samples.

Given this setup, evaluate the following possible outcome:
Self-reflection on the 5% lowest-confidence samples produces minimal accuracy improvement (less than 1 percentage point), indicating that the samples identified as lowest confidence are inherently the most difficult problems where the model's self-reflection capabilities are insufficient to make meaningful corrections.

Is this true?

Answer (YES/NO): NO